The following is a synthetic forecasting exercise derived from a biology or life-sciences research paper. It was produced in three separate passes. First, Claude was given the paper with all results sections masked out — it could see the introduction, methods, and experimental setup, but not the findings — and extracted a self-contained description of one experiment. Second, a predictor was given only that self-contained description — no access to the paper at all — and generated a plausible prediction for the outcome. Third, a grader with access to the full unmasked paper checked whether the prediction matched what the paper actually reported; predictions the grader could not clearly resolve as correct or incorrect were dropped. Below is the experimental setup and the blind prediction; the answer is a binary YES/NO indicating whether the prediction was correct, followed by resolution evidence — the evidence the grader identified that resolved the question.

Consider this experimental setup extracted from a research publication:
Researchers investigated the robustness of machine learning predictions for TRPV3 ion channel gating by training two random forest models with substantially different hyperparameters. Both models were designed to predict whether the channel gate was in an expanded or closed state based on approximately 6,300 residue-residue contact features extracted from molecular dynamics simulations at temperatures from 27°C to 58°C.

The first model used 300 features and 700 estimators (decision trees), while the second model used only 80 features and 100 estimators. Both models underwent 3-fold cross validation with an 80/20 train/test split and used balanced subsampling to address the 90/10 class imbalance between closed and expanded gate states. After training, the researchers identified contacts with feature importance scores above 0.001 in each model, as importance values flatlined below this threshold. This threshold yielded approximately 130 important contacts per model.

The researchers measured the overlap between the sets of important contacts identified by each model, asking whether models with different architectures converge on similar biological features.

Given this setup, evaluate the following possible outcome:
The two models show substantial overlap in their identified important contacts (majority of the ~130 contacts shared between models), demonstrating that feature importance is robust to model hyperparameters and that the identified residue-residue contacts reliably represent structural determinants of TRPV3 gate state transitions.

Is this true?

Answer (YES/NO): YES